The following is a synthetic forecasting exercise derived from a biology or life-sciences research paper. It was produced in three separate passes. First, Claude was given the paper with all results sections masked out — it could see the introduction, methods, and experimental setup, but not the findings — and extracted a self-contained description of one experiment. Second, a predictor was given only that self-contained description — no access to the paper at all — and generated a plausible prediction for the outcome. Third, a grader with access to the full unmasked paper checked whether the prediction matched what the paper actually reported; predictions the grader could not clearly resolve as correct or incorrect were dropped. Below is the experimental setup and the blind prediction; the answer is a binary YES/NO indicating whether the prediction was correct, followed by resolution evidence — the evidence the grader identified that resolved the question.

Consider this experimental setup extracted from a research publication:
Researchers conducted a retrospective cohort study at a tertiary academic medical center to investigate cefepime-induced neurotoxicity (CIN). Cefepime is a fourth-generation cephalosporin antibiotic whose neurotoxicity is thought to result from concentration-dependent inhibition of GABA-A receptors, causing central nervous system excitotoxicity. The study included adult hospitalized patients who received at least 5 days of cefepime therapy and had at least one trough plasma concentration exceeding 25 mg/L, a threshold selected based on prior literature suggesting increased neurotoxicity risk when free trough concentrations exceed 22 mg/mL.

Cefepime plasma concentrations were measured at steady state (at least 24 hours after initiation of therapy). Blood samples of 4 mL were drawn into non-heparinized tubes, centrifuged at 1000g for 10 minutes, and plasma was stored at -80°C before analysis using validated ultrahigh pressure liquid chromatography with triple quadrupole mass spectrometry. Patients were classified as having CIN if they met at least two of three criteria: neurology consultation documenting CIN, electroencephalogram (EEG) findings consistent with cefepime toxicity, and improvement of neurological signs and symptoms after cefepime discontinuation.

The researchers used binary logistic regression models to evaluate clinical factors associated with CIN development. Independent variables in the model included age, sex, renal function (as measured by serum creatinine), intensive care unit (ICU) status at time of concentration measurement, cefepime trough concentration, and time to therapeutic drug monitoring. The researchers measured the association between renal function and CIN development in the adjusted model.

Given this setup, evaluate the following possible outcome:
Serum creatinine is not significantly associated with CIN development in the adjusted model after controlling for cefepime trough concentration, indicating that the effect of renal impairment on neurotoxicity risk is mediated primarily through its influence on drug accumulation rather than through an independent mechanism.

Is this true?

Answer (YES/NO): NO